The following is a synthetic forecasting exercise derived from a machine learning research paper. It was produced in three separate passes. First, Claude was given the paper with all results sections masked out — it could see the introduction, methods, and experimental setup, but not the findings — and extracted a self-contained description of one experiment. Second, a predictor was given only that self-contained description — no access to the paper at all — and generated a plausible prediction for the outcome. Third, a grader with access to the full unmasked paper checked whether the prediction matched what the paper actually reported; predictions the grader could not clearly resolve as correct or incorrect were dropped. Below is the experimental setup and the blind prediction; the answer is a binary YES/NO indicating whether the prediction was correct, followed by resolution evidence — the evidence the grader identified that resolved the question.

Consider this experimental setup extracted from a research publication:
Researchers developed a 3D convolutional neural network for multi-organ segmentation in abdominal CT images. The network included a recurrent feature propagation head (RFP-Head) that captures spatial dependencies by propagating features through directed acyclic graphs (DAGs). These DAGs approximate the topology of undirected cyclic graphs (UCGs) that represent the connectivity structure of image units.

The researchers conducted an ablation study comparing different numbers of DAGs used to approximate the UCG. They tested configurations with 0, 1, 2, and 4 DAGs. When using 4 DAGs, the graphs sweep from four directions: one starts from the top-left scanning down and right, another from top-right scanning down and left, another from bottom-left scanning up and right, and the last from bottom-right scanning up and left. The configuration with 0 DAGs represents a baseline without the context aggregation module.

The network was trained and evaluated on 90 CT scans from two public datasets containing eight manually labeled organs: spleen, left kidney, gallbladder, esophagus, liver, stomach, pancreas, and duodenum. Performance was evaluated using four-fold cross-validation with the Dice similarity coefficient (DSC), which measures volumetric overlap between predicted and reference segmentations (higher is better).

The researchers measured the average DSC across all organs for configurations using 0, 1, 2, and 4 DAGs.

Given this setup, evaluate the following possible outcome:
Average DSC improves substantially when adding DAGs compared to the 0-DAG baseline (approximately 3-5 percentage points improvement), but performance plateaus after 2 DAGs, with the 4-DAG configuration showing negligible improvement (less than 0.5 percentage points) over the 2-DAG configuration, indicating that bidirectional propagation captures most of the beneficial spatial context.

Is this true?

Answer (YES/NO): NO